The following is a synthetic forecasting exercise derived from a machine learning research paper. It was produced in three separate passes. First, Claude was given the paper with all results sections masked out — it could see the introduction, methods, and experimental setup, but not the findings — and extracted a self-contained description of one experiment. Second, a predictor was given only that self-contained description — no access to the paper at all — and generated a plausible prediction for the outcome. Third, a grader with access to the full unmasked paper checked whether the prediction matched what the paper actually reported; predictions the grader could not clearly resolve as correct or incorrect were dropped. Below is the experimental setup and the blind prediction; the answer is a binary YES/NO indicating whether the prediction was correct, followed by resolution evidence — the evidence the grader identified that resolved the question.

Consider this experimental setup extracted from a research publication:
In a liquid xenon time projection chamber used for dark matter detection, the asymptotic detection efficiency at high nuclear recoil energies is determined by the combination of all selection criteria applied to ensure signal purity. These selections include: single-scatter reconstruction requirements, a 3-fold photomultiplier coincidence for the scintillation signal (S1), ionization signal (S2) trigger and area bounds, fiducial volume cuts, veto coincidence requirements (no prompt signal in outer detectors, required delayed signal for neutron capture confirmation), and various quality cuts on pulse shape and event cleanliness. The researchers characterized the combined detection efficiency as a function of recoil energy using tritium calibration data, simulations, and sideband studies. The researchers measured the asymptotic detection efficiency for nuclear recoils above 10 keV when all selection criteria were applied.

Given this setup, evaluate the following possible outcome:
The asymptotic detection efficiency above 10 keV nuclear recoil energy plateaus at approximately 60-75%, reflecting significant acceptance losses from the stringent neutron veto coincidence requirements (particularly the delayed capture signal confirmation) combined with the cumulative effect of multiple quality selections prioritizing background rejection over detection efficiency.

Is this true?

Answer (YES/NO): NO